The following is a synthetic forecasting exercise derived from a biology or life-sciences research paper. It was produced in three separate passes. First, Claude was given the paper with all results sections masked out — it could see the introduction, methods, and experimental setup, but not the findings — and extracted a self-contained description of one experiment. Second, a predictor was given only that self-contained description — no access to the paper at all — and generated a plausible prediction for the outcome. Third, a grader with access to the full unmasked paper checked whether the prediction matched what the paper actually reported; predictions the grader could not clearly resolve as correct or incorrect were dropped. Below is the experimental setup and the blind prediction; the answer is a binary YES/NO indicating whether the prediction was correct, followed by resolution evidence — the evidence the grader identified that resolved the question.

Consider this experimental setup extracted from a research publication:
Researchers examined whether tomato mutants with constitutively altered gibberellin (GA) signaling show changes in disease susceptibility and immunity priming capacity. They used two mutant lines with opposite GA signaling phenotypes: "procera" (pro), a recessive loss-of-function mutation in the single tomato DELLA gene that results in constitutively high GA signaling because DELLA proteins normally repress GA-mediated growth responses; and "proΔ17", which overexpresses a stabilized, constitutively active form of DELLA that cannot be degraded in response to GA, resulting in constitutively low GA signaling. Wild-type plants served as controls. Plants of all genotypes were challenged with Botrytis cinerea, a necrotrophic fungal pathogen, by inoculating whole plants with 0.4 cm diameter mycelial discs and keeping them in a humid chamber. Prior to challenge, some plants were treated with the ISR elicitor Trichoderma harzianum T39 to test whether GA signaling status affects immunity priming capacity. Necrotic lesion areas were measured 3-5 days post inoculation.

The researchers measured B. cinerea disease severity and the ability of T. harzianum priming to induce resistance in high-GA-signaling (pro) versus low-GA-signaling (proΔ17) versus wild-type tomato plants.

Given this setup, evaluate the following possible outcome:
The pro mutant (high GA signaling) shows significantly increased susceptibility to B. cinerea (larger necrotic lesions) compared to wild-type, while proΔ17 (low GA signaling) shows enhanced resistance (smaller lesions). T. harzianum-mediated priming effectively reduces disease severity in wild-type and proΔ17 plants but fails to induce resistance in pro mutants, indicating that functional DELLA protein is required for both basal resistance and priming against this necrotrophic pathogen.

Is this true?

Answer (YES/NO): YES